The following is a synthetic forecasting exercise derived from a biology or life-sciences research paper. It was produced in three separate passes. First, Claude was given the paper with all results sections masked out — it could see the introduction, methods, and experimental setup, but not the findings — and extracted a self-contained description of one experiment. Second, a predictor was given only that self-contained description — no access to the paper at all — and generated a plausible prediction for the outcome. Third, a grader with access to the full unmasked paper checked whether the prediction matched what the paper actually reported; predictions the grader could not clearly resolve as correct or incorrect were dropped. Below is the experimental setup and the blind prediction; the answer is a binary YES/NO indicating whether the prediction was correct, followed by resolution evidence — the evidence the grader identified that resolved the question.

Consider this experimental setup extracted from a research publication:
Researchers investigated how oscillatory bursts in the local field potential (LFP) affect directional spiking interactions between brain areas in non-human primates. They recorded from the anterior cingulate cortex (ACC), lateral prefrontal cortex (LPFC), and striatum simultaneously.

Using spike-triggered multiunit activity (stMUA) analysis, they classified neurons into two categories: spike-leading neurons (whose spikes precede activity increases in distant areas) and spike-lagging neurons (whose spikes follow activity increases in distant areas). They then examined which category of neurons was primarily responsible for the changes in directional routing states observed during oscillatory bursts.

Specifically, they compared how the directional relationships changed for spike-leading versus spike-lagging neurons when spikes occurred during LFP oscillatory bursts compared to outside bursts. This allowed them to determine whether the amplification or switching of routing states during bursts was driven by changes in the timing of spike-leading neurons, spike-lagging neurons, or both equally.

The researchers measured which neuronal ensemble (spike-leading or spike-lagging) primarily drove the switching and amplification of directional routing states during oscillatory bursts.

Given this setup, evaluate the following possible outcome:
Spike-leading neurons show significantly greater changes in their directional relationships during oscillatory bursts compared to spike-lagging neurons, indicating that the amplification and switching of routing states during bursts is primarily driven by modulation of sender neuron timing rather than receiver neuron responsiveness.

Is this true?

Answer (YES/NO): NO